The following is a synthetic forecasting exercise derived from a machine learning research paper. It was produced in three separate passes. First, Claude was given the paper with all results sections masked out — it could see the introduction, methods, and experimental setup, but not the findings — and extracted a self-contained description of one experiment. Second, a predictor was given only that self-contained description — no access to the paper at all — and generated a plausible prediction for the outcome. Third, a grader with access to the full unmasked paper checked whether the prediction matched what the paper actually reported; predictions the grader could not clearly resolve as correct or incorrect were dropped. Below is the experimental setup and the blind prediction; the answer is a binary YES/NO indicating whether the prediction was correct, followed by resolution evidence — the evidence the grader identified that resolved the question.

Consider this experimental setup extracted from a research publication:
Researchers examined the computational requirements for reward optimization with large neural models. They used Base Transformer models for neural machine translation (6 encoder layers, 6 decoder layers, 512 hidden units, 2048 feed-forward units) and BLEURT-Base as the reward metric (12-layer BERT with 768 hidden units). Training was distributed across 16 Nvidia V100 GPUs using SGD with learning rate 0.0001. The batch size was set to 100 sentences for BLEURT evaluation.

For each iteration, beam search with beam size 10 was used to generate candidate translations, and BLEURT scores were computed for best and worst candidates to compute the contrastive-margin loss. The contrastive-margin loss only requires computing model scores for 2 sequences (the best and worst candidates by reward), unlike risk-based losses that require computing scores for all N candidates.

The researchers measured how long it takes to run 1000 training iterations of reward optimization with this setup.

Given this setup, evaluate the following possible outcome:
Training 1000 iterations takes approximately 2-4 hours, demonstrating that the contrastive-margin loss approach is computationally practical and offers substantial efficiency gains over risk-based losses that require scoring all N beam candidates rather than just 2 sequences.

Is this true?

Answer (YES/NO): NO